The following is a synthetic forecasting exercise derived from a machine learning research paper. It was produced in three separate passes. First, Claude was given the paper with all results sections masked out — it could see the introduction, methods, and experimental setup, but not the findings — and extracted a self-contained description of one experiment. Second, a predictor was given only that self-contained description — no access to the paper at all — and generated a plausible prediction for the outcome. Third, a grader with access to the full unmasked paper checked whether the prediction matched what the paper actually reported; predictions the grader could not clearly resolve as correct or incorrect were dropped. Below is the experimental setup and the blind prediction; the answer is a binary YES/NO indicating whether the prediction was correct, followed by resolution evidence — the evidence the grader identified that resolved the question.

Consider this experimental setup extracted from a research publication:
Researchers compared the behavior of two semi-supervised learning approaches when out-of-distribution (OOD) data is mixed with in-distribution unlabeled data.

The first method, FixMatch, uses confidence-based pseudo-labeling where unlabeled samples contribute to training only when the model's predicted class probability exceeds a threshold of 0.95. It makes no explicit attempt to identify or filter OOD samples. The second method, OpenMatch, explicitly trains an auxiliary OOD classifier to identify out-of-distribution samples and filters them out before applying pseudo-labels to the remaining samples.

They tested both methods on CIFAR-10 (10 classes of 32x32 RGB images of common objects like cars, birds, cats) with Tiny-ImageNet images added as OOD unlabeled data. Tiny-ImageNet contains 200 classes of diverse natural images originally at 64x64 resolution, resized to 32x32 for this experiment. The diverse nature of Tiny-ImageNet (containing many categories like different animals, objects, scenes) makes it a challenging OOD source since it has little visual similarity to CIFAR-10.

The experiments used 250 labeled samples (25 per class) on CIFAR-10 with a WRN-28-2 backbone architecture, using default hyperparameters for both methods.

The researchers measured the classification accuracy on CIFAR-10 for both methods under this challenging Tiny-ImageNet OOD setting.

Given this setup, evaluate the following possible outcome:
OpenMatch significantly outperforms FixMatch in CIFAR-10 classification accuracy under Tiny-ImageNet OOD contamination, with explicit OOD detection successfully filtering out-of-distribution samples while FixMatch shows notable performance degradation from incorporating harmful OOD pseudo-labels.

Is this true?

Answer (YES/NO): YES